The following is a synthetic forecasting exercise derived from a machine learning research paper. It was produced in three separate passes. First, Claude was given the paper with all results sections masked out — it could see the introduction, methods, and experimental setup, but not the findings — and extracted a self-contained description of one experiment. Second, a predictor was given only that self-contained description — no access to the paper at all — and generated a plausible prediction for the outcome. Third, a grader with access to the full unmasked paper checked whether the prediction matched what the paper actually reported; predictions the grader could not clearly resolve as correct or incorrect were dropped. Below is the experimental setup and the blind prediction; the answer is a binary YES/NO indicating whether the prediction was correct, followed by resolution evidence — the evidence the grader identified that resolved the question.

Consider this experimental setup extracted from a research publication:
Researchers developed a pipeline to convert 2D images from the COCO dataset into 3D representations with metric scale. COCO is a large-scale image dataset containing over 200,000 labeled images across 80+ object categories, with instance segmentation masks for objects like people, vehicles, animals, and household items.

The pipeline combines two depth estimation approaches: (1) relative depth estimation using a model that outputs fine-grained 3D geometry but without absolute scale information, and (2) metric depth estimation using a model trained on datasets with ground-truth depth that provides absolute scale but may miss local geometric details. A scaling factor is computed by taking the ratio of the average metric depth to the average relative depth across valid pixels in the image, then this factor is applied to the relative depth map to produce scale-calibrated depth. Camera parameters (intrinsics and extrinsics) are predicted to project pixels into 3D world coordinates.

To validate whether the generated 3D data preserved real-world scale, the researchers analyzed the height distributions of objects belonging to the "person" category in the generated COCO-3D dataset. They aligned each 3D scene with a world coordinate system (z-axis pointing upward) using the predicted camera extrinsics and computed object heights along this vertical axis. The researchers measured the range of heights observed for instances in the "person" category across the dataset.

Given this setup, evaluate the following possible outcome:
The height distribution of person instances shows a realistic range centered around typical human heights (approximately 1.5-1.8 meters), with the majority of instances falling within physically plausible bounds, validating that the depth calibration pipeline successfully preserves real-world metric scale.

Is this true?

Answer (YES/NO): NO